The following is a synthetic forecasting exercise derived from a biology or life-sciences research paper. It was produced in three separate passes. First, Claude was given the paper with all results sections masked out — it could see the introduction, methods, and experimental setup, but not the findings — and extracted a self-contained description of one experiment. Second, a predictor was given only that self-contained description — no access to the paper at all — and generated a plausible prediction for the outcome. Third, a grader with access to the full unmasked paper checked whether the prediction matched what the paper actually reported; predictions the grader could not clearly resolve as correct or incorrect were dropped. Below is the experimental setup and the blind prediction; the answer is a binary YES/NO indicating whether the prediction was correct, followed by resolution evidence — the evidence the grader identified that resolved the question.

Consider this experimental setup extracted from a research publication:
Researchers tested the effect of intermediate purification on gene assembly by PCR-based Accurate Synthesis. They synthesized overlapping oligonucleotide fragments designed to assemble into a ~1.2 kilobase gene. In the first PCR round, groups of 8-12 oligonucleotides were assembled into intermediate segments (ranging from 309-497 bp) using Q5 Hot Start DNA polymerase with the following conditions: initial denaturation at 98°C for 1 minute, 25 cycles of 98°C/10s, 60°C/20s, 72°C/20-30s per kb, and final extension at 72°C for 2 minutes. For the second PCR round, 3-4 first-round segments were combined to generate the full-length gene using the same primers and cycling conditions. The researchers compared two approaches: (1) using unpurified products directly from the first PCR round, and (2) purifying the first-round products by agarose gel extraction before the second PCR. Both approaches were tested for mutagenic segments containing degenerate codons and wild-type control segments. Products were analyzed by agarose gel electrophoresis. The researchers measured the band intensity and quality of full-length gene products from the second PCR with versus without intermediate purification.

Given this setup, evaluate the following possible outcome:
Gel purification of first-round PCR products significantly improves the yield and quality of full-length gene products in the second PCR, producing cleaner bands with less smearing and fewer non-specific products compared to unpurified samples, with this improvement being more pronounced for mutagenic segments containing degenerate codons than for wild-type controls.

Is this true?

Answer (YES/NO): NO